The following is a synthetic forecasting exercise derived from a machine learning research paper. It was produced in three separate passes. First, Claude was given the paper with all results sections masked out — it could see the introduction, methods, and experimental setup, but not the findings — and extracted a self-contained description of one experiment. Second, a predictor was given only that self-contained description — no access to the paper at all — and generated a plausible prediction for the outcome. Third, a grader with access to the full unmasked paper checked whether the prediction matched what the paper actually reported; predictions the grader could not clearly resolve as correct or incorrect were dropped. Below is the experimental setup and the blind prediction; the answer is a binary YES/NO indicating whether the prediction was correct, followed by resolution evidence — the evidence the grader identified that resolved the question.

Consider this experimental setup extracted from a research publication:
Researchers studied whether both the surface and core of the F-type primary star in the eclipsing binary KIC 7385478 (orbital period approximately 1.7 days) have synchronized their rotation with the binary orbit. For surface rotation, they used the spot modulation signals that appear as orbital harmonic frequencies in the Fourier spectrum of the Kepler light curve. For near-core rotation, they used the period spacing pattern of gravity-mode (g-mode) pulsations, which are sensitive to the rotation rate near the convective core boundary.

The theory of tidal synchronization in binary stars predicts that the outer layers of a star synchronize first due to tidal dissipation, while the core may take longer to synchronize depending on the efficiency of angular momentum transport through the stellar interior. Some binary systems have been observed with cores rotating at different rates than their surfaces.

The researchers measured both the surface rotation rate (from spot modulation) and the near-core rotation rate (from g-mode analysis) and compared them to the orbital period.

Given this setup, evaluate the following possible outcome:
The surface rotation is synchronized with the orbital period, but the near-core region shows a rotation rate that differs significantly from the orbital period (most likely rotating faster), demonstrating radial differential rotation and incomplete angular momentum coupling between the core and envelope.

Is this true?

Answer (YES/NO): NO